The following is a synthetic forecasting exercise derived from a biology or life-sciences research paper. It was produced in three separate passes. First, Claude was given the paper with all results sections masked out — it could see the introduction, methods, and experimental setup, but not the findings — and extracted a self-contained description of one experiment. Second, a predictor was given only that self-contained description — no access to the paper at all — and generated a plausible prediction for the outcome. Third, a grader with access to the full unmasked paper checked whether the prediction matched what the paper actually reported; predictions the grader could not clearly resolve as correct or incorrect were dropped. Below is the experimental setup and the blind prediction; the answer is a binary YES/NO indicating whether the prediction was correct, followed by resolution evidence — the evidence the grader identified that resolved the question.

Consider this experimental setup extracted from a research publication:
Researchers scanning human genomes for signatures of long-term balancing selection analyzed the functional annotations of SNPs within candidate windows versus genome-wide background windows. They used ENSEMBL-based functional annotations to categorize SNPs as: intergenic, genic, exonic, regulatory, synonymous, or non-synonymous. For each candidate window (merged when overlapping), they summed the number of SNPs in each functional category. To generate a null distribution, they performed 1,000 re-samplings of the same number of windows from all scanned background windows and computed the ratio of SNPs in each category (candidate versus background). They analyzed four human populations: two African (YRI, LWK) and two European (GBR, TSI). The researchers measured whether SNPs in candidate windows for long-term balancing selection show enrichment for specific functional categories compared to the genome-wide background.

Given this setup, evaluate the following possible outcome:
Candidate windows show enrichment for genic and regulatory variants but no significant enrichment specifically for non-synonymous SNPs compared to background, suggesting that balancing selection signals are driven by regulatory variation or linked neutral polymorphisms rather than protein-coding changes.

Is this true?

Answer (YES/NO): NO